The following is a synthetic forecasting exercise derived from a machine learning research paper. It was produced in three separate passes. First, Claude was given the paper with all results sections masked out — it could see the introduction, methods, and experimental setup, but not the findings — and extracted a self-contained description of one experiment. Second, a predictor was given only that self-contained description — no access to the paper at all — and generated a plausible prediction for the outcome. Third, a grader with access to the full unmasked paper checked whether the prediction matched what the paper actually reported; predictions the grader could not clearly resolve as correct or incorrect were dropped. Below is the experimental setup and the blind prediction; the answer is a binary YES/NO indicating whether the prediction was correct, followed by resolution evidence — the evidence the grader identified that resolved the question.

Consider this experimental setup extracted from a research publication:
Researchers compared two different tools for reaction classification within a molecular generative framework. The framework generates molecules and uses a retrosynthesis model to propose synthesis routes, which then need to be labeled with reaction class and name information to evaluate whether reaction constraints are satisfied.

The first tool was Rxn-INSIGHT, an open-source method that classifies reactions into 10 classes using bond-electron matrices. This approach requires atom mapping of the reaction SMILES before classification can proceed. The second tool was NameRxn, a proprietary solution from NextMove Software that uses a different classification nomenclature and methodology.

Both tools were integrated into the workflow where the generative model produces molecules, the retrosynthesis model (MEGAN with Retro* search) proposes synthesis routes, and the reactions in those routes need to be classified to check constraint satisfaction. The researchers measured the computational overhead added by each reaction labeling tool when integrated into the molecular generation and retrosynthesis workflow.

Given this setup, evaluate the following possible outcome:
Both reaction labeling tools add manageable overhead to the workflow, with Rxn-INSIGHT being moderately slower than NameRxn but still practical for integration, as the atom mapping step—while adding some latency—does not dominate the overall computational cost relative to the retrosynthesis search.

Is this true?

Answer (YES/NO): NO